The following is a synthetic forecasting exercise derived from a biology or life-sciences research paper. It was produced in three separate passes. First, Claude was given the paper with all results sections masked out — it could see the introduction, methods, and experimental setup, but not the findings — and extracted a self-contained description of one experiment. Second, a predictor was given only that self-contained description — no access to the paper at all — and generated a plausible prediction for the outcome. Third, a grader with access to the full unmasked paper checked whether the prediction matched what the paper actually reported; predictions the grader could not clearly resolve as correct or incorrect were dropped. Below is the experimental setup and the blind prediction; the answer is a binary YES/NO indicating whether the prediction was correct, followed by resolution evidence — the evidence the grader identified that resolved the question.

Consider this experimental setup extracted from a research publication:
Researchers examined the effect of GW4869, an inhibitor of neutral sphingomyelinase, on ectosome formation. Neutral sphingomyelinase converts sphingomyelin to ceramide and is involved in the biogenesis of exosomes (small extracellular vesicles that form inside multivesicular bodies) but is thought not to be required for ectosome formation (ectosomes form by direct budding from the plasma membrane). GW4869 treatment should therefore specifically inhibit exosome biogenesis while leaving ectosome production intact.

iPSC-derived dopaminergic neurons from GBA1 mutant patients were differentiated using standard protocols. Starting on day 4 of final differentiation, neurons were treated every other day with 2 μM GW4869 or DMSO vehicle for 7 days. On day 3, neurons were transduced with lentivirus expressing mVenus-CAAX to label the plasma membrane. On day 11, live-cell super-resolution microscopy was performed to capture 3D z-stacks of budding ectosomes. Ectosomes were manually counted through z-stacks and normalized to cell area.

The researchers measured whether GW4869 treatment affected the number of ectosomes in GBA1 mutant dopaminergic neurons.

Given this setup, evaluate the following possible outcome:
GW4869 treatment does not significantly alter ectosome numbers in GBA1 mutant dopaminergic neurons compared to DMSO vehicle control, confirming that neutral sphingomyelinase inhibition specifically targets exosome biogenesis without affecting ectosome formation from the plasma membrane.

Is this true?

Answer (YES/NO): NO